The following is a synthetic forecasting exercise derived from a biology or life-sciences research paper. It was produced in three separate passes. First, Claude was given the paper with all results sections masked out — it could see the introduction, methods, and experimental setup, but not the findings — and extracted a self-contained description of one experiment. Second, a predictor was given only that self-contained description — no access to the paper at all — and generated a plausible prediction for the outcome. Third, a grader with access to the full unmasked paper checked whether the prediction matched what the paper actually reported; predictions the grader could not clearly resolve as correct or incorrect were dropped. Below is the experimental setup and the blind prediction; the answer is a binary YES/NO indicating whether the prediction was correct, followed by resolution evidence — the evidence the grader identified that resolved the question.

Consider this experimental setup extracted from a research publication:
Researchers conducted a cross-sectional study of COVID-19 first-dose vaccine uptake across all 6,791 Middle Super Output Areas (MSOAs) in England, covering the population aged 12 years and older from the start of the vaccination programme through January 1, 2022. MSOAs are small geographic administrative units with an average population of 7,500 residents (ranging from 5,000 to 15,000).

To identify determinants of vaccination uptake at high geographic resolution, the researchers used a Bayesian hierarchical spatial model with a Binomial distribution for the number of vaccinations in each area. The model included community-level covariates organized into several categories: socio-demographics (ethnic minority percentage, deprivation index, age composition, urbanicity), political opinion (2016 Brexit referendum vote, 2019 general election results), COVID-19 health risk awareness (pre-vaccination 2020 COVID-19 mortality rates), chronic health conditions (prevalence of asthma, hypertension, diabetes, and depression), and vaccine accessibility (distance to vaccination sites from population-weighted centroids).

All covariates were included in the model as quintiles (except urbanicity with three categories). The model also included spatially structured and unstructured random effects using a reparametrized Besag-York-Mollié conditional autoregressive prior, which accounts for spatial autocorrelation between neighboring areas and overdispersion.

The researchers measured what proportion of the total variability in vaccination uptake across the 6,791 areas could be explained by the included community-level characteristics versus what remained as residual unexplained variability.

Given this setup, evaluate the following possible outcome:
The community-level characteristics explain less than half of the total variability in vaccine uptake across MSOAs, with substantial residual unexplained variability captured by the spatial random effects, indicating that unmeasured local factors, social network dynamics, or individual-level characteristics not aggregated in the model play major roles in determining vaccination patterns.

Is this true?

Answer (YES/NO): NO